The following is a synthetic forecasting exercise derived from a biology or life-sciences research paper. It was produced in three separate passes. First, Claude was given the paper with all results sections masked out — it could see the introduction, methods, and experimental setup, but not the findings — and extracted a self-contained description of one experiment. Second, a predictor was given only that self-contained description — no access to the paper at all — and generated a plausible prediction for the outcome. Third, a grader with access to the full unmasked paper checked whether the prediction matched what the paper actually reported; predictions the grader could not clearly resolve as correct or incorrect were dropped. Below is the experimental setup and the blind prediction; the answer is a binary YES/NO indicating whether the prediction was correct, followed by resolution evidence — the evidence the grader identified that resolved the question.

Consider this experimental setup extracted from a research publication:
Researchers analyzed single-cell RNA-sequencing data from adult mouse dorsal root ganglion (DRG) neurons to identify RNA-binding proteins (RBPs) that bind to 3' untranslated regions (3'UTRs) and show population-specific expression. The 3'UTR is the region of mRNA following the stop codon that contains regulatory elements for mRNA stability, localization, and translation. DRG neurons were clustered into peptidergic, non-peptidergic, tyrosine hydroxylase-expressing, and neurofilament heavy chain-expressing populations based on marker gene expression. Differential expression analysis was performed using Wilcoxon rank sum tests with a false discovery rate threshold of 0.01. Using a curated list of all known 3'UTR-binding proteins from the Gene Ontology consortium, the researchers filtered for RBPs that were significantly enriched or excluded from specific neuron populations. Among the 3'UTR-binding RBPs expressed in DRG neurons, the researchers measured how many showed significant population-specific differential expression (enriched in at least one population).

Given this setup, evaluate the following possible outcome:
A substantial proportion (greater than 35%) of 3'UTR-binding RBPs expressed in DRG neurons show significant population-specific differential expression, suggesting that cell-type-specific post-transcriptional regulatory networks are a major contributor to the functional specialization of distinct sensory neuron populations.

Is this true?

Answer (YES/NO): NO